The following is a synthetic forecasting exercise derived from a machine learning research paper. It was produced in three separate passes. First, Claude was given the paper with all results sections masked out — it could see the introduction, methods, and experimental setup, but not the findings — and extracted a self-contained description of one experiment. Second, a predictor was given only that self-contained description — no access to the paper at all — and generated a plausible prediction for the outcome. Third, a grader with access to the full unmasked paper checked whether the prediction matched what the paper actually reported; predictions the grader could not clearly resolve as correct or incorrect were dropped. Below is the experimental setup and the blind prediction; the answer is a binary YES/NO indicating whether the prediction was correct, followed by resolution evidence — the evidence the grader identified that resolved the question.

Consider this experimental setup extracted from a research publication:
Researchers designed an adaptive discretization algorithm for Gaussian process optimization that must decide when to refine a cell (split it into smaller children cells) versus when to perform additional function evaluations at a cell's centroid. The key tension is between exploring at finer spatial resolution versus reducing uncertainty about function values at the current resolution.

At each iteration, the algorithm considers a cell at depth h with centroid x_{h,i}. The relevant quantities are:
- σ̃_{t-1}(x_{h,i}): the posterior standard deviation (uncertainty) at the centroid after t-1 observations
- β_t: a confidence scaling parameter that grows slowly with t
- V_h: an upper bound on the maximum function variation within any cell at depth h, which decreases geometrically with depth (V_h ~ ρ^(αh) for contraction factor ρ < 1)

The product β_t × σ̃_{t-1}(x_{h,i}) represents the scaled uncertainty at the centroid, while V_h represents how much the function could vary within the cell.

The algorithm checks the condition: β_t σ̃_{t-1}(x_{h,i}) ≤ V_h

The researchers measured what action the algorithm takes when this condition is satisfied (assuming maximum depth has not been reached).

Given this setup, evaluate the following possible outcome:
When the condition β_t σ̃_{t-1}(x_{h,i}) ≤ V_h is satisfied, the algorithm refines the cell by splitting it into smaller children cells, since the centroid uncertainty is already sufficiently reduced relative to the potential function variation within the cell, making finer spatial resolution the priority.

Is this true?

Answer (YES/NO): YES